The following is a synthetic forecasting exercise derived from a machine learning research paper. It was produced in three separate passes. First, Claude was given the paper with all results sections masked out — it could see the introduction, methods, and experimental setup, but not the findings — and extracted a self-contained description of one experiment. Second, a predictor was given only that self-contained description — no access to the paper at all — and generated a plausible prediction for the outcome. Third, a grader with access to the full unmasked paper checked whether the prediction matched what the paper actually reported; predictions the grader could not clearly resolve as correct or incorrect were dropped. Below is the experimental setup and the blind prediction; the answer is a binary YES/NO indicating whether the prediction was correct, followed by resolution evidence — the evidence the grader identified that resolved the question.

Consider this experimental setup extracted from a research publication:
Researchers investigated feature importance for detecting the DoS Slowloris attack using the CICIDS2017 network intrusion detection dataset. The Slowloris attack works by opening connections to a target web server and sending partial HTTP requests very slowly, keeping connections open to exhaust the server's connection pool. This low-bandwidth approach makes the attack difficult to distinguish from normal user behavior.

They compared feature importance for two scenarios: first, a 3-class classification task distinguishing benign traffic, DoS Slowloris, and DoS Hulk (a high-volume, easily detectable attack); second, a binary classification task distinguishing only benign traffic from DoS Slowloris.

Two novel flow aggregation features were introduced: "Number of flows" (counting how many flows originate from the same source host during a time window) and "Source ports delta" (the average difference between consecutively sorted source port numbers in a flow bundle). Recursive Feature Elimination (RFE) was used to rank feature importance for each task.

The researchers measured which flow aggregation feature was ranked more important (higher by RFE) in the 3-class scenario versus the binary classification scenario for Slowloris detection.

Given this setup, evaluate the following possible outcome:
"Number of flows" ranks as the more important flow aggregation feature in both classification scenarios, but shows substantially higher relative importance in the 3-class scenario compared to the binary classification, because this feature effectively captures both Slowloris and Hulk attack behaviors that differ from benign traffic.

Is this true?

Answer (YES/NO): NO